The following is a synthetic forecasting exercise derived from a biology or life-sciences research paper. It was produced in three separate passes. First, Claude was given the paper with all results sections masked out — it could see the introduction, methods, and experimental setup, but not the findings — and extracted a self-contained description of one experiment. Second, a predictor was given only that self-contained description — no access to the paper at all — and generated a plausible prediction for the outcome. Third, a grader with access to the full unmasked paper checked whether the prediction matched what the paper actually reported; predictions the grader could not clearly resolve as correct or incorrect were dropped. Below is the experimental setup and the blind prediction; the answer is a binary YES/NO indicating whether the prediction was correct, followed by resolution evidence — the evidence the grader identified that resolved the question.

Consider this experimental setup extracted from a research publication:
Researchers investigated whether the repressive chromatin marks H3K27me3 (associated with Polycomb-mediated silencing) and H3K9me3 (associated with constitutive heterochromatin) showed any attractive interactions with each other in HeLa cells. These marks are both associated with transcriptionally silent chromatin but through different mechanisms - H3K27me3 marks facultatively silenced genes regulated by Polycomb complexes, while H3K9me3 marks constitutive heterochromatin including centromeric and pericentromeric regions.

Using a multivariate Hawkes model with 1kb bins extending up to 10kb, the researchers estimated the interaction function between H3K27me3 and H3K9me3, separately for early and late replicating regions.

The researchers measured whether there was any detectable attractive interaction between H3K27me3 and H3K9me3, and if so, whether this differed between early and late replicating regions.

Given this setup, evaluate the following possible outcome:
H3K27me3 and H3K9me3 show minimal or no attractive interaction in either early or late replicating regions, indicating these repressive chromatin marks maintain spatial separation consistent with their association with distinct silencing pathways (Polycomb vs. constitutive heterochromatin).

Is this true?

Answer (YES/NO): NO